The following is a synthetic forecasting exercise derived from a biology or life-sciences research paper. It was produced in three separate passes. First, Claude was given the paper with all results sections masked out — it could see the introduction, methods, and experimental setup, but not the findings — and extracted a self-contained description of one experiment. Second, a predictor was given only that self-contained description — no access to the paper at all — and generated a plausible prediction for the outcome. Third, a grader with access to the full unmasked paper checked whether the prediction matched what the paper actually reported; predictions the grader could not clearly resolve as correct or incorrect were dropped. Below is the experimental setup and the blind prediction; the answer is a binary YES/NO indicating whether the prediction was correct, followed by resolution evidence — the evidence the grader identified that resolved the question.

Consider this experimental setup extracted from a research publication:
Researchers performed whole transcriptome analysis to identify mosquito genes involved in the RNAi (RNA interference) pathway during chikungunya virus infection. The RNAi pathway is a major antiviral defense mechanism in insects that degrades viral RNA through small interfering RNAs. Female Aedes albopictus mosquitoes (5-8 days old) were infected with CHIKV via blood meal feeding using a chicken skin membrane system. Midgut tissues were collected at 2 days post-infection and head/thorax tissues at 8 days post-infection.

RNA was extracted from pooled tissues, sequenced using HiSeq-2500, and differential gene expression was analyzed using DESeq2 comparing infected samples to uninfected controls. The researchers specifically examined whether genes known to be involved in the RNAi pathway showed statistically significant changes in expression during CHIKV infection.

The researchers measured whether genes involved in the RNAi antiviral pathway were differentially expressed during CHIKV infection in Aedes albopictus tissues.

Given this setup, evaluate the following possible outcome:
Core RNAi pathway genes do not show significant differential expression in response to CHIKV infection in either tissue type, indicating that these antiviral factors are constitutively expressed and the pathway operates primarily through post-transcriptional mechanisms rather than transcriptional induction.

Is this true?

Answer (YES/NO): YES